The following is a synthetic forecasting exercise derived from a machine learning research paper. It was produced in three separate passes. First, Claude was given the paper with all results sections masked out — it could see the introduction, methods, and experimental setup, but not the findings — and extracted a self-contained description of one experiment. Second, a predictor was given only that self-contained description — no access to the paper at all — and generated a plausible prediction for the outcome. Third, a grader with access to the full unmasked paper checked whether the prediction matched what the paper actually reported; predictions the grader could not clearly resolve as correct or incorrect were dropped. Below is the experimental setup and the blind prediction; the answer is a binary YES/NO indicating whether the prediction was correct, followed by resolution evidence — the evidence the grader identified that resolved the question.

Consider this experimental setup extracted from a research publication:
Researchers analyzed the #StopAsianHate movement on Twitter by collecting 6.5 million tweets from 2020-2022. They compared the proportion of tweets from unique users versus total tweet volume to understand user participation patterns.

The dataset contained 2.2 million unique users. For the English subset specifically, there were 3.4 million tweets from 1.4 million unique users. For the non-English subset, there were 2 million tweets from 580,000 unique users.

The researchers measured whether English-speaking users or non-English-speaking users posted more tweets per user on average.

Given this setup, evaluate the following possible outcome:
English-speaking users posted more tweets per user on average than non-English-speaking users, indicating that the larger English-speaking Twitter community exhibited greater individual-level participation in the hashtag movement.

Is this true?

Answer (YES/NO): NO